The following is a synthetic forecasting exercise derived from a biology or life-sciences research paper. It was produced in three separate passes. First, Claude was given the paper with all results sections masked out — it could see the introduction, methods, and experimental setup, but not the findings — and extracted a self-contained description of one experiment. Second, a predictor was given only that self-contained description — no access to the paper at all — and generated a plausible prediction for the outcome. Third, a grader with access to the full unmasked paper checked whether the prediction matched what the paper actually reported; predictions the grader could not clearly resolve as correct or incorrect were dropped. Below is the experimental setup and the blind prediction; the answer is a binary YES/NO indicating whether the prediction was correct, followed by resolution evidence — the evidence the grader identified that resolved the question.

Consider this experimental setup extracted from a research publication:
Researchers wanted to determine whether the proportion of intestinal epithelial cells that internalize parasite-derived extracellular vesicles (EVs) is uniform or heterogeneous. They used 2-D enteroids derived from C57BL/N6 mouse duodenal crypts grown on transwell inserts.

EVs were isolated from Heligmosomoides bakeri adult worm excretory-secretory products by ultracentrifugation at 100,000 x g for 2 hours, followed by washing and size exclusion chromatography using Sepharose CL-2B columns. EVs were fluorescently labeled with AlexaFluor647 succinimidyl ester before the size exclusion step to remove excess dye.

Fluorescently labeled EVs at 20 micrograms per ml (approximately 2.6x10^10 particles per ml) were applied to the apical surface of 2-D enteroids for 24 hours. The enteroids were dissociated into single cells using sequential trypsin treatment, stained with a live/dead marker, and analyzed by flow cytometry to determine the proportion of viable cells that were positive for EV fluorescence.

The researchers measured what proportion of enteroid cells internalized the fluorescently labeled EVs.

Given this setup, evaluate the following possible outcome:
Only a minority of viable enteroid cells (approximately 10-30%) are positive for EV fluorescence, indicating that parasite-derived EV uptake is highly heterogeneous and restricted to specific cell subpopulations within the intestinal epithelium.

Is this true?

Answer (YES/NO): NO